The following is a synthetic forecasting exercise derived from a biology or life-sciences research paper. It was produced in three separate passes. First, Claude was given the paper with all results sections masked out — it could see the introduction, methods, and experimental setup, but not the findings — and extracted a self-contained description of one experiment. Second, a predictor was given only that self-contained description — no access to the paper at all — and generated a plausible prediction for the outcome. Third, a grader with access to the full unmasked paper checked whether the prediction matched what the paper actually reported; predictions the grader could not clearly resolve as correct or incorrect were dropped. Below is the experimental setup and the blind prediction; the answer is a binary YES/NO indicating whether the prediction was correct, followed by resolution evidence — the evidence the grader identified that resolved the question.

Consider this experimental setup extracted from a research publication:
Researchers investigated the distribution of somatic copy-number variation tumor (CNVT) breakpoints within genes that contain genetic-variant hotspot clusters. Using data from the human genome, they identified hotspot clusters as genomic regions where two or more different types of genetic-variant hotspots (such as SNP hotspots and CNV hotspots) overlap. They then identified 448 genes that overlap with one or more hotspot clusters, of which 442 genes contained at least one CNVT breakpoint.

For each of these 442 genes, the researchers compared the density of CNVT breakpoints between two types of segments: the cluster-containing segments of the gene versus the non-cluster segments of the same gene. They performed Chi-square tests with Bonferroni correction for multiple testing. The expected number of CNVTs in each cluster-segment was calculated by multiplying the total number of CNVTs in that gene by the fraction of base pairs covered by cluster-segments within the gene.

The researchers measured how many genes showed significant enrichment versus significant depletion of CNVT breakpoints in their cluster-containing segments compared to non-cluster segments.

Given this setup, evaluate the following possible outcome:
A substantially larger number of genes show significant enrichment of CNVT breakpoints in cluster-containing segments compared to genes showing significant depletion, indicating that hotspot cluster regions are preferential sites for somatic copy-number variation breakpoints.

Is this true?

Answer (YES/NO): YES